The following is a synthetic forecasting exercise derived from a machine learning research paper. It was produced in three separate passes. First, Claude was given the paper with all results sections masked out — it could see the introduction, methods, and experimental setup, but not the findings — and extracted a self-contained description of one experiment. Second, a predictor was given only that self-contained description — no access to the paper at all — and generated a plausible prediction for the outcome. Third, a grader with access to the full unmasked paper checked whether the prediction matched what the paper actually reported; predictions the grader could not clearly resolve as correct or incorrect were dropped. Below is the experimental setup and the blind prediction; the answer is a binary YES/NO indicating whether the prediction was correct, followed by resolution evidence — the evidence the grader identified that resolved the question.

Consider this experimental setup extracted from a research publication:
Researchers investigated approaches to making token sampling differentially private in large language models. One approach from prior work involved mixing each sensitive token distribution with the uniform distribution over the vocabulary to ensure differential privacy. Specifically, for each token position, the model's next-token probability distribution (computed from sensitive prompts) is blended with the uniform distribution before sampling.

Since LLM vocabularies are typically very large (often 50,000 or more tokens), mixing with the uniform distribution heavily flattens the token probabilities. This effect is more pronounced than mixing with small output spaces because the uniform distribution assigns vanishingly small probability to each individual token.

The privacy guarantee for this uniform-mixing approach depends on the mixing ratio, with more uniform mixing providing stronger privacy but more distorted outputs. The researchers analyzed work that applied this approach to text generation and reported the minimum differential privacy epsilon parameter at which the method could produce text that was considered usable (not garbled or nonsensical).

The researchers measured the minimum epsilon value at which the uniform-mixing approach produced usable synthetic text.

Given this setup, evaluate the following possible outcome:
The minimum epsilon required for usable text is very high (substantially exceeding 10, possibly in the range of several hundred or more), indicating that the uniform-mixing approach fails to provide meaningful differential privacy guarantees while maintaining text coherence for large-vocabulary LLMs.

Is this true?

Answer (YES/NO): NO